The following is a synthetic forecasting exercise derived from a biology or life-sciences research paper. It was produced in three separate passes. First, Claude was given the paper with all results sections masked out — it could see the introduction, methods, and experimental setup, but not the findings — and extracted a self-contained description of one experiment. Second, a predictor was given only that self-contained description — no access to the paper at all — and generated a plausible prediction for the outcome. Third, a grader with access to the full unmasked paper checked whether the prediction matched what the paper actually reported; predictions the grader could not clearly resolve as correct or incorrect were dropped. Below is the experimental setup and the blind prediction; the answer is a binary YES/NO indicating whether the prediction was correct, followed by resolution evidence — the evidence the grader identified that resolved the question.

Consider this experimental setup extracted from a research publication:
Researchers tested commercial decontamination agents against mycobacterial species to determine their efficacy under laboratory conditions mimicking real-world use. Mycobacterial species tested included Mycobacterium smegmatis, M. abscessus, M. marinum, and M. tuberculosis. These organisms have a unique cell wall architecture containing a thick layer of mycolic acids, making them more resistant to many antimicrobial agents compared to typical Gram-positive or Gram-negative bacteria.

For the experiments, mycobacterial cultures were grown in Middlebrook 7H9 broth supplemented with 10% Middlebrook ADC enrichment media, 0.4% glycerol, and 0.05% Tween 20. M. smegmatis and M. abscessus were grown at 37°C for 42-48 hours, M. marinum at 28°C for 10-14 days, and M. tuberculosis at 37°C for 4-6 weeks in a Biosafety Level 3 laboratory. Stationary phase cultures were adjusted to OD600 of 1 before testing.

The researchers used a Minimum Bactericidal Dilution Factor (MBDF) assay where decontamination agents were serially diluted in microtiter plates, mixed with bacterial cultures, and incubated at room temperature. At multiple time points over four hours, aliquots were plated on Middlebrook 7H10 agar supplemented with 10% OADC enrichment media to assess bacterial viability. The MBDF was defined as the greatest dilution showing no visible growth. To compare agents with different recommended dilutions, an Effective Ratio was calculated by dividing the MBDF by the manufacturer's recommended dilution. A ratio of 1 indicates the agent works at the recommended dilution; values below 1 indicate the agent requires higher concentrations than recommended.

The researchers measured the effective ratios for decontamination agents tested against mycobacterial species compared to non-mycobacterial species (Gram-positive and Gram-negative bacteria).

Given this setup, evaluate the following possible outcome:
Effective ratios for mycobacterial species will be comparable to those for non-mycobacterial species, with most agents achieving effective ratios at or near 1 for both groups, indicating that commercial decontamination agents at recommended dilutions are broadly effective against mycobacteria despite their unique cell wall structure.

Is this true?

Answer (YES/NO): NO